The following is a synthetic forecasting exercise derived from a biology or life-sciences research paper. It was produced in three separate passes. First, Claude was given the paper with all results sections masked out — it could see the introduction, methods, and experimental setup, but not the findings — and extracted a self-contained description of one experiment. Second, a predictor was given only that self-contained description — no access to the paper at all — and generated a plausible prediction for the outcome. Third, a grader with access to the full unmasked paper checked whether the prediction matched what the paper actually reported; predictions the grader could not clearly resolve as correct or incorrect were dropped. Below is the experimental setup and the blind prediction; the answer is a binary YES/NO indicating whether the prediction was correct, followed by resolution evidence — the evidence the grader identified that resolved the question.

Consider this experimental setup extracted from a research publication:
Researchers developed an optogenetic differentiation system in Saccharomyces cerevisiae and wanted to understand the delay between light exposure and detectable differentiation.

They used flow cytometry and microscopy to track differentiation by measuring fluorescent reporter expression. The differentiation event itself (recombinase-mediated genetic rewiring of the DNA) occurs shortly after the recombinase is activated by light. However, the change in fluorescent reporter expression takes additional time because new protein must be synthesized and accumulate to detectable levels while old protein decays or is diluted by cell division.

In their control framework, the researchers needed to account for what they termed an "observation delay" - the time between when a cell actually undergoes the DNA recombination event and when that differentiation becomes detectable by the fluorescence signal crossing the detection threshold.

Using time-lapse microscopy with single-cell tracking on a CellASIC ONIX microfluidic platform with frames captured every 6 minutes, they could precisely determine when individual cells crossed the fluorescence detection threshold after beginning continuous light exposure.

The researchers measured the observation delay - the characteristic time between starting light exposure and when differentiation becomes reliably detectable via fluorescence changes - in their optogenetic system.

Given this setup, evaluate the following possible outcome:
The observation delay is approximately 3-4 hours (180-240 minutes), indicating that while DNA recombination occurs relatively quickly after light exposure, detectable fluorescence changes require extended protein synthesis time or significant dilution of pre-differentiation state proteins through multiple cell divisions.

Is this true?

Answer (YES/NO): NO